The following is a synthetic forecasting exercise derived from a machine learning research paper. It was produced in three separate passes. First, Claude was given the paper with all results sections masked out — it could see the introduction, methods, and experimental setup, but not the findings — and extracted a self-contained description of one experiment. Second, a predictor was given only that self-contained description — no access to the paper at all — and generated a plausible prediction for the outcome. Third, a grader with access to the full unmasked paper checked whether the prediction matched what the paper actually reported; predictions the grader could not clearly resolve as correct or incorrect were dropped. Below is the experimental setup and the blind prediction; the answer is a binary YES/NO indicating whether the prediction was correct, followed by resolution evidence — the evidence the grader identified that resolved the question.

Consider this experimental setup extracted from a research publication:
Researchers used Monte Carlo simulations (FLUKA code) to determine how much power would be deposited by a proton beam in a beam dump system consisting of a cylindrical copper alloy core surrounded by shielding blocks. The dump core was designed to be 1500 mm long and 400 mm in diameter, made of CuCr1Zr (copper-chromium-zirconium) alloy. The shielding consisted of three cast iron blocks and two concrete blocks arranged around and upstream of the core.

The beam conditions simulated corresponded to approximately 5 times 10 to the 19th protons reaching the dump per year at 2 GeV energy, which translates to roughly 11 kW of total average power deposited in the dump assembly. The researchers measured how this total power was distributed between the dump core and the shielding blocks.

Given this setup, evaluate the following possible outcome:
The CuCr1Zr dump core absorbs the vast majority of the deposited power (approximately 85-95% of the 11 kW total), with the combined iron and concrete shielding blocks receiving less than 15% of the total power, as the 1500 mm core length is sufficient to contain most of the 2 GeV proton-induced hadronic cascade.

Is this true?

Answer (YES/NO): YES